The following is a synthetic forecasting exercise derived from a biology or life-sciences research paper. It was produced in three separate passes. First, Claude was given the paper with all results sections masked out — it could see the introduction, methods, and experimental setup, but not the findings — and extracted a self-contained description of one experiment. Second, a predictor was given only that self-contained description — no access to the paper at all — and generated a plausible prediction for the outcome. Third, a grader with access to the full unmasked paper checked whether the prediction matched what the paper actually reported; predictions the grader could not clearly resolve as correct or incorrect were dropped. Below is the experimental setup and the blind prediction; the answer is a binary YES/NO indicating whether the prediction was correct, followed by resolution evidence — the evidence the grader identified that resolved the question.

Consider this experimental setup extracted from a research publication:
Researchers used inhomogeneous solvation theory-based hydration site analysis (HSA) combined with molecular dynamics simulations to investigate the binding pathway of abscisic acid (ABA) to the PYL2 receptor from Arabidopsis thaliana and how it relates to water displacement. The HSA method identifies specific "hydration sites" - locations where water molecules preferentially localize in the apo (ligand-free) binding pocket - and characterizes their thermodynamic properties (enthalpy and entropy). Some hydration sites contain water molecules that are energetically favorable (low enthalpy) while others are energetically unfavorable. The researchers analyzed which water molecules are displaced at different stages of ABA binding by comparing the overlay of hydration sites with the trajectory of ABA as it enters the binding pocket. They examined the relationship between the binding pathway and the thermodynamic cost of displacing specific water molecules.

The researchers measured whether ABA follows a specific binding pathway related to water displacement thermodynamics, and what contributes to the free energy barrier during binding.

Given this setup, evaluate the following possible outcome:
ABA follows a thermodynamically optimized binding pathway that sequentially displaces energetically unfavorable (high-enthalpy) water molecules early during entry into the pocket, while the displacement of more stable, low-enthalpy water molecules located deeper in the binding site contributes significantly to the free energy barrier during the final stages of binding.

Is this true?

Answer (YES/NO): YES